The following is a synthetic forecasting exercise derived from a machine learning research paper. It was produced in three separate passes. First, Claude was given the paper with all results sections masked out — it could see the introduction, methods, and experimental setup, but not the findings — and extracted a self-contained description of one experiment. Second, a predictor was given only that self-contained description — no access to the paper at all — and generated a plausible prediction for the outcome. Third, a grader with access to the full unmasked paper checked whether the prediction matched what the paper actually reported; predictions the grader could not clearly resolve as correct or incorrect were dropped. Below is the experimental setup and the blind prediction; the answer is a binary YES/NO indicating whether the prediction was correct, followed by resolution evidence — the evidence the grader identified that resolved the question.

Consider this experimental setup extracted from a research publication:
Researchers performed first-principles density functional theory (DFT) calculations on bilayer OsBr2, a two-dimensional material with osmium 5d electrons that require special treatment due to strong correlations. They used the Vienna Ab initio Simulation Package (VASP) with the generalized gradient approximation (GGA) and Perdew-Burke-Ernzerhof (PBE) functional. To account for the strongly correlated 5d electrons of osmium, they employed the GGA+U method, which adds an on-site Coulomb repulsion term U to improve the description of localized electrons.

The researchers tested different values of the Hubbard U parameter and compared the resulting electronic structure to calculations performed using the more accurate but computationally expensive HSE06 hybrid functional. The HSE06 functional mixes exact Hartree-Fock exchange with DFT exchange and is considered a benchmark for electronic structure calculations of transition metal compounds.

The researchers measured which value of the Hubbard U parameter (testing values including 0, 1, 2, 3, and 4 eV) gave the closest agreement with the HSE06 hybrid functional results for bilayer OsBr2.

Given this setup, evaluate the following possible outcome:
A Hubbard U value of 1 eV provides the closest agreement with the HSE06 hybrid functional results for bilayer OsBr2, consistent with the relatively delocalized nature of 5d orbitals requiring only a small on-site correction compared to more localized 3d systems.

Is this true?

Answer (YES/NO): NO